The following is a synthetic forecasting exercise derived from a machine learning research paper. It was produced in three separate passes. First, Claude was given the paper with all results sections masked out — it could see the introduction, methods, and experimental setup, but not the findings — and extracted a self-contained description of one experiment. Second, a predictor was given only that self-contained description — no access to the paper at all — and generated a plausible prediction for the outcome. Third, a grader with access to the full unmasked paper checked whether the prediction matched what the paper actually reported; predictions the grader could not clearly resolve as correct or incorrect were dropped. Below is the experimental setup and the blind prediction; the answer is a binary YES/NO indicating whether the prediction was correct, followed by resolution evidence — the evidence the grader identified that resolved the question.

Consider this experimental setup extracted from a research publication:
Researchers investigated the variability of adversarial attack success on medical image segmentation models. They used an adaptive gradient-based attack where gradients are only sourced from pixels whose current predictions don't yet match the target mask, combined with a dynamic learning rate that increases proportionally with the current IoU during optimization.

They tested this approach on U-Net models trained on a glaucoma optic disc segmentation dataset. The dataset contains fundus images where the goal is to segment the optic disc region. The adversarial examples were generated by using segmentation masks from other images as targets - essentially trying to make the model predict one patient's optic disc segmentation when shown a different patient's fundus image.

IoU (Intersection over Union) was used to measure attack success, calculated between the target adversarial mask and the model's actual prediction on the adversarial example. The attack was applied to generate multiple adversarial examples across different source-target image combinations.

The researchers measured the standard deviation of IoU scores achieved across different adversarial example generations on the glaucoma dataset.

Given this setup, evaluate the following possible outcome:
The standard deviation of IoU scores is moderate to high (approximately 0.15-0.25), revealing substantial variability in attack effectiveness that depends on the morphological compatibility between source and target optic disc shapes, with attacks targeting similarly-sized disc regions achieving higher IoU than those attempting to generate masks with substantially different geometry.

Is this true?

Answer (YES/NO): NO